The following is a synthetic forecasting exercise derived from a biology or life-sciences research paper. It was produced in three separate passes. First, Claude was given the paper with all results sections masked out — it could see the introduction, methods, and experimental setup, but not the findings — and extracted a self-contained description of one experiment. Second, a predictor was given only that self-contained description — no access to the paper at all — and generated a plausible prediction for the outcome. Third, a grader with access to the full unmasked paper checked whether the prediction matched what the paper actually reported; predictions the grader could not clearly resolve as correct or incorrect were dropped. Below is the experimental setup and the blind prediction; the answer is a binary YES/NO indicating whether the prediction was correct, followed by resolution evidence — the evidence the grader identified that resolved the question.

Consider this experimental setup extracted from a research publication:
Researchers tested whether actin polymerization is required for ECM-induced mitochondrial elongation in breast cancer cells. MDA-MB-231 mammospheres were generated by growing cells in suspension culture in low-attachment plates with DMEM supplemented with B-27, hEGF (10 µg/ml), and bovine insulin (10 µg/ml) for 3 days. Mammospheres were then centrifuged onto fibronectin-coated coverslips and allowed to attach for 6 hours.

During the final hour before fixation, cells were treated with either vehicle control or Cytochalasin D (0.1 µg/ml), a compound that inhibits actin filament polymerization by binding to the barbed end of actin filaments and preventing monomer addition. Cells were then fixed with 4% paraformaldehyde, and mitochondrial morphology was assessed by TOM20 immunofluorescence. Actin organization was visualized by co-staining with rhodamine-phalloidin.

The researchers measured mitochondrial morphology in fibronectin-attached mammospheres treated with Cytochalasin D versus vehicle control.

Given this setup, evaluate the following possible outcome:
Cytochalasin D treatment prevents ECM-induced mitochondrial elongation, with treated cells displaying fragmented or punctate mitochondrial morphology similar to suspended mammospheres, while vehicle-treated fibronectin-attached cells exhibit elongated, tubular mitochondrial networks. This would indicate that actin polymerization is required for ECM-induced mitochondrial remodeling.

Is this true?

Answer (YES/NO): YES